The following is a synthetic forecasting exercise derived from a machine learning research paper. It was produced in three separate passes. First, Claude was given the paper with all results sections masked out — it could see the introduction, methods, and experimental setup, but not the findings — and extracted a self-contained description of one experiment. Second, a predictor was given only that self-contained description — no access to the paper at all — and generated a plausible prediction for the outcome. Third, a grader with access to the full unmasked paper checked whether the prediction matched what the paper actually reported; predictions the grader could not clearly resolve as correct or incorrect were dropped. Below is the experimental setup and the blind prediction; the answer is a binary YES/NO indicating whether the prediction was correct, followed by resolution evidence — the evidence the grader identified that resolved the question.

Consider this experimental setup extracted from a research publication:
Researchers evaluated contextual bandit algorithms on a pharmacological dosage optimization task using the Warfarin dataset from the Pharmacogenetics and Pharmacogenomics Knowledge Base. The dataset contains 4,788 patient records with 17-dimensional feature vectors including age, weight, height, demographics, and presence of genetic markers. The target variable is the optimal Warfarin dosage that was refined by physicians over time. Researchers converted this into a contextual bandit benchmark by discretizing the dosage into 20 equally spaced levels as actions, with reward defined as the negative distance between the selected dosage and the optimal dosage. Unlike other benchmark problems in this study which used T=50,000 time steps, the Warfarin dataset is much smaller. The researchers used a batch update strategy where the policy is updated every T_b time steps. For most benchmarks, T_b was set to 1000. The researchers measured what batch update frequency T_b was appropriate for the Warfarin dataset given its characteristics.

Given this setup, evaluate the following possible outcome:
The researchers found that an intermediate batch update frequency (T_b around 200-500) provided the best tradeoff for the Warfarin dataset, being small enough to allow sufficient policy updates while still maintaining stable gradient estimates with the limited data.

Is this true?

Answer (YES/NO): NO